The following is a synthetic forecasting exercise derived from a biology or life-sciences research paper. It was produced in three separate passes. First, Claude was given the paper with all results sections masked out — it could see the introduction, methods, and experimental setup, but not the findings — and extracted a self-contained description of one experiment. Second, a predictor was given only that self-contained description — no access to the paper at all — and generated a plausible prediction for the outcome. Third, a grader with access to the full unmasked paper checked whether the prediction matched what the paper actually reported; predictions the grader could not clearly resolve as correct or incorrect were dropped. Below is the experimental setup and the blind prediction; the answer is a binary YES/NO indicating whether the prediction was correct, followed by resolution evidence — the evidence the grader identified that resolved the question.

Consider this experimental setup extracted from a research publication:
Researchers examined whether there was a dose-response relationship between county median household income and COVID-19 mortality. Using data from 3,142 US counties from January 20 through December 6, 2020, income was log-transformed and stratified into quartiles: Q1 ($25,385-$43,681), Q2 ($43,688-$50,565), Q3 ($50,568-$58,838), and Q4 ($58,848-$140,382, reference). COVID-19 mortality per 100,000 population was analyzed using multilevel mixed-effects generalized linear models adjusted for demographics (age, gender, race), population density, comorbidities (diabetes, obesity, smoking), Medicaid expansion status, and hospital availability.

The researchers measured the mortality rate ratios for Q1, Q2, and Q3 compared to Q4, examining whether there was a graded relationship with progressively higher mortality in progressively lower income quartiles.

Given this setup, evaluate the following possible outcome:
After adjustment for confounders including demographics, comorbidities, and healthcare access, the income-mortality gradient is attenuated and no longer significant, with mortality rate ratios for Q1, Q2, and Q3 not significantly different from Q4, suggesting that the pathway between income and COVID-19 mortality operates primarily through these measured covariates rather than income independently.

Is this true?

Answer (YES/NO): NO